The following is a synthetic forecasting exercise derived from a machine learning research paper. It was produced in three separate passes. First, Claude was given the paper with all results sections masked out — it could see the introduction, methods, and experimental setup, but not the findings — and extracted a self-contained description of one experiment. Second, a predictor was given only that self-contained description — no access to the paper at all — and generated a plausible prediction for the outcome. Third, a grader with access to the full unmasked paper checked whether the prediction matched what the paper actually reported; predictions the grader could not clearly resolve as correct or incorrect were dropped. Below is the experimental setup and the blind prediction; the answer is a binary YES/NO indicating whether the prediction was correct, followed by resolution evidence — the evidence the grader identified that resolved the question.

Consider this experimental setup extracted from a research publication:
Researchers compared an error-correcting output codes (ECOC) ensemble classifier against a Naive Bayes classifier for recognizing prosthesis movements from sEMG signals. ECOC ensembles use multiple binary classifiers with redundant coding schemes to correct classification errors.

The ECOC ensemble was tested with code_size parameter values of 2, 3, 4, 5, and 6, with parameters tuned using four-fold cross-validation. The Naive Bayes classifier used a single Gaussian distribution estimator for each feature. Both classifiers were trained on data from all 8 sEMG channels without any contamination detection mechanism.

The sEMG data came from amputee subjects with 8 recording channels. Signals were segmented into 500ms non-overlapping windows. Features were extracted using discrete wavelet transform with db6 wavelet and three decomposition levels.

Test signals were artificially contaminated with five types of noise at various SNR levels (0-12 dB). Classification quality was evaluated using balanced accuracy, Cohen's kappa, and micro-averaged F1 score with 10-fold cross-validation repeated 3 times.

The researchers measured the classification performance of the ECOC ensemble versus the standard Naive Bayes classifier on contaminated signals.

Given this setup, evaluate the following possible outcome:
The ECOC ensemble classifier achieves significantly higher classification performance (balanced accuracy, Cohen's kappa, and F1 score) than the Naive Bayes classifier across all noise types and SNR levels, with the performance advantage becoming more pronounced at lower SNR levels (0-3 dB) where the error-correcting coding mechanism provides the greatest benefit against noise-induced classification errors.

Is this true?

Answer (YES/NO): NO